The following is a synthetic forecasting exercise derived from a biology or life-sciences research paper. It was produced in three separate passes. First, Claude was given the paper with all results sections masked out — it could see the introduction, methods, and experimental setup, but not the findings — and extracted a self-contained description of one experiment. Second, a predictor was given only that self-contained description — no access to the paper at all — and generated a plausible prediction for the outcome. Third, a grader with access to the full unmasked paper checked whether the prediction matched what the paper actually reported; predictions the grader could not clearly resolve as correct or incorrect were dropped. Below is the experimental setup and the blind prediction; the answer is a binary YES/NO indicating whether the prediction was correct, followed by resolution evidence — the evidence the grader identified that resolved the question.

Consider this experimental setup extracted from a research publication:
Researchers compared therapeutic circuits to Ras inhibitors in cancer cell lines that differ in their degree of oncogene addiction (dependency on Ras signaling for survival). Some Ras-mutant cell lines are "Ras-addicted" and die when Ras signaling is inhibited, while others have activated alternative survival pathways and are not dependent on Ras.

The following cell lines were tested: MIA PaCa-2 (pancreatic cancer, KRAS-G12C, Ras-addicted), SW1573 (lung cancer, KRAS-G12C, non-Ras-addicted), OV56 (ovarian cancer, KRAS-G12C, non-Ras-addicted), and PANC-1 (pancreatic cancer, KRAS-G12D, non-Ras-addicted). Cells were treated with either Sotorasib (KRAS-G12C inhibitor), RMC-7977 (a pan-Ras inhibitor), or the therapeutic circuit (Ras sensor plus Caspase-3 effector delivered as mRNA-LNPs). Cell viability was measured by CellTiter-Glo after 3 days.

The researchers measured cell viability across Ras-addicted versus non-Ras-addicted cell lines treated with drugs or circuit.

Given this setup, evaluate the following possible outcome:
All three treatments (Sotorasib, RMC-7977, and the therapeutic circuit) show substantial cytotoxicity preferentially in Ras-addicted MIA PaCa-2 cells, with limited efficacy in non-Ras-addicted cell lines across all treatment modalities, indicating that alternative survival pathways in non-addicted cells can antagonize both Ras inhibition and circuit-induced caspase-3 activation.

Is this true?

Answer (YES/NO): NO